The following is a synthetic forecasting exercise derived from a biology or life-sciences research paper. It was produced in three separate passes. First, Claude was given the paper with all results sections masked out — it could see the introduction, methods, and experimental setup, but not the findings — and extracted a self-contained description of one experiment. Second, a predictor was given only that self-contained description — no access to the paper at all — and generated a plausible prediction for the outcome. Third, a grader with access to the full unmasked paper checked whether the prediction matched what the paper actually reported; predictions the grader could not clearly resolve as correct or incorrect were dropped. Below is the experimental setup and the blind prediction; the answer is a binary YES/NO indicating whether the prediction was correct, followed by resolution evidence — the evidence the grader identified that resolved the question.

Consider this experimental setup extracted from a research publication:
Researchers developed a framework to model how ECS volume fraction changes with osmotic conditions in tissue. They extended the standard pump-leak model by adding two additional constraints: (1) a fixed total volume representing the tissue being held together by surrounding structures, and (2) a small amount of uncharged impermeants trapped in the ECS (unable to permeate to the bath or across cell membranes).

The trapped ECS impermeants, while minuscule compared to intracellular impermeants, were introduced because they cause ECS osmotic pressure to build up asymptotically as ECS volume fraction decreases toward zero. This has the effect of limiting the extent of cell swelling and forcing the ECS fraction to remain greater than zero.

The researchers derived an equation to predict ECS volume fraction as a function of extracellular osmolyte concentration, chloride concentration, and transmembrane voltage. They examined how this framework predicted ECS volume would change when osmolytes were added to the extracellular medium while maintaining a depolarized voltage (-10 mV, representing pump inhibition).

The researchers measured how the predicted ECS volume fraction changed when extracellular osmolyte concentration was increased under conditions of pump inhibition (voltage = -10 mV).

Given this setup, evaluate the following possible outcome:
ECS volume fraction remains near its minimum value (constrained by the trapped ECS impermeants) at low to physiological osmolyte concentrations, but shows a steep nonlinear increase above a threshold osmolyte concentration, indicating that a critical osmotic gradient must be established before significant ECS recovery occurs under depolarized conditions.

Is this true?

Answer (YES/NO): YES